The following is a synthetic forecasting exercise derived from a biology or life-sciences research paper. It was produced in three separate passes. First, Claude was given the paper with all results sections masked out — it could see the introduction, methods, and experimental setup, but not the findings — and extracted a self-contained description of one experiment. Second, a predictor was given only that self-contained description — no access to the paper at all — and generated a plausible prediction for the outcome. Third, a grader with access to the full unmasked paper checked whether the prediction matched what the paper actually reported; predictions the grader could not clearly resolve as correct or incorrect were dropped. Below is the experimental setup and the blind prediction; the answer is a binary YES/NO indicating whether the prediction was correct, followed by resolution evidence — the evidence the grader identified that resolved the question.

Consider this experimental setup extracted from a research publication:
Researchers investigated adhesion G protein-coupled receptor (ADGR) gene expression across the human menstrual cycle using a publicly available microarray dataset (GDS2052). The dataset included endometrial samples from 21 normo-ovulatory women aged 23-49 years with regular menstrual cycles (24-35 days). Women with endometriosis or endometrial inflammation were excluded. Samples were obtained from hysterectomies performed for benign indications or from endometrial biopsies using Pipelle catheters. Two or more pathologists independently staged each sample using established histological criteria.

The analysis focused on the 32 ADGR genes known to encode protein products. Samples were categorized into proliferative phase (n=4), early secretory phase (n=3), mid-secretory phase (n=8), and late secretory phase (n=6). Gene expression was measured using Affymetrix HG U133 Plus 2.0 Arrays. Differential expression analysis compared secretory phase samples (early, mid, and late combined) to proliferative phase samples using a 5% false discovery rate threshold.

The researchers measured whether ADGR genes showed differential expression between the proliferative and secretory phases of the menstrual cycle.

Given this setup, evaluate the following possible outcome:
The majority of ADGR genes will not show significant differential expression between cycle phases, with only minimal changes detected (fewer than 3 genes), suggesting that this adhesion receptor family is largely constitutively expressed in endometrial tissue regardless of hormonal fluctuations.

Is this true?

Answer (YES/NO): NO